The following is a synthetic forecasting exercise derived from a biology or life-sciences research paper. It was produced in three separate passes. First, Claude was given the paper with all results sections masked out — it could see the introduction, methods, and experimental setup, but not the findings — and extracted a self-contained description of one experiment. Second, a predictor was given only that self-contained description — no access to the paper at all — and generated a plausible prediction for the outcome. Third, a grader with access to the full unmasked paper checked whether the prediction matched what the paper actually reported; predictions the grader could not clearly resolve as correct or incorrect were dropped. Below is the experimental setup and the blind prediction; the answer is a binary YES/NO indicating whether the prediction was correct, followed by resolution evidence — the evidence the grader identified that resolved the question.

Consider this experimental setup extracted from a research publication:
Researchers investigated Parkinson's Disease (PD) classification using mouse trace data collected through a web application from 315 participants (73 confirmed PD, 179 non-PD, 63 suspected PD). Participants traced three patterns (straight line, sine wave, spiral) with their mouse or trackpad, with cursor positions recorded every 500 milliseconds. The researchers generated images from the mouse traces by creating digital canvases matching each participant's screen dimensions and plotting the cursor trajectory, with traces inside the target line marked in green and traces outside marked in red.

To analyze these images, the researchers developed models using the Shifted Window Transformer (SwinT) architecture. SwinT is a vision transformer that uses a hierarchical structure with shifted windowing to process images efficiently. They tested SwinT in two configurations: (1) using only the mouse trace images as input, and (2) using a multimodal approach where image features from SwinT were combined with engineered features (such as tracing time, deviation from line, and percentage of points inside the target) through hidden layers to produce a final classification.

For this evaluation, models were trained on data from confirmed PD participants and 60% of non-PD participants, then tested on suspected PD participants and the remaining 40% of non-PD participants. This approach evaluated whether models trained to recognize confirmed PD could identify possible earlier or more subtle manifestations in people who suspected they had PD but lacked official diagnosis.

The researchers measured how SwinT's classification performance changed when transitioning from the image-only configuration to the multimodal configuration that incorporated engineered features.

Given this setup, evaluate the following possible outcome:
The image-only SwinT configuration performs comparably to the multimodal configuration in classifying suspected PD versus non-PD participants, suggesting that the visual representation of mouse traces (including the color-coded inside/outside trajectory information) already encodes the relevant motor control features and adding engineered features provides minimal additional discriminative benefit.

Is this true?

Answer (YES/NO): NO